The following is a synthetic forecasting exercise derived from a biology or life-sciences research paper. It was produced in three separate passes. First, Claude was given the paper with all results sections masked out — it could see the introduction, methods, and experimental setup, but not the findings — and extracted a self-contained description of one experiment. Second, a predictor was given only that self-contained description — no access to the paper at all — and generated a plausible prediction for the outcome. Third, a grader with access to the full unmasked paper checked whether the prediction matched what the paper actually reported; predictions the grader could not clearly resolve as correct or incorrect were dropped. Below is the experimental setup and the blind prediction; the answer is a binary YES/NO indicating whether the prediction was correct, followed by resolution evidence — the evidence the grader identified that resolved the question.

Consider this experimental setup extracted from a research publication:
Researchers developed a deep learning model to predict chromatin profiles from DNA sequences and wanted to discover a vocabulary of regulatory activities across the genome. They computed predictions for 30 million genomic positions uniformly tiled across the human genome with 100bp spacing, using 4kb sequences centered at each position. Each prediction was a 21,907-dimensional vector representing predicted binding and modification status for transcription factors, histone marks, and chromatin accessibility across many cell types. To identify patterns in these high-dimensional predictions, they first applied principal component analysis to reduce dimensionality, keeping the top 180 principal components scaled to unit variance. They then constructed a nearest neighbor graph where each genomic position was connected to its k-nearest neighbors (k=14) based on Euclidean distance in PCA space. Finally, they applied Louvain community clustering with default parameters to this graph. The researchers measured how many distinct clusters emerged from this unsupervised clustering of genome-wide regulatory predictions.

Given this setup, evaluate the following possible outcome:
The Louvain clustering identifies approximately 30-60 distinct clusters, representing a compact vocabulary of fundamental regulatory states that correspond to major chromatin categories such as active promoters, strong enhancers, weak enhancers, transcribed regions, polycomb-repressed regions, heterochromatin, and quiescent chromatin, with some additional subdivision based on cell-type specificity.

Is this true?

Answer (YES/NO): NO